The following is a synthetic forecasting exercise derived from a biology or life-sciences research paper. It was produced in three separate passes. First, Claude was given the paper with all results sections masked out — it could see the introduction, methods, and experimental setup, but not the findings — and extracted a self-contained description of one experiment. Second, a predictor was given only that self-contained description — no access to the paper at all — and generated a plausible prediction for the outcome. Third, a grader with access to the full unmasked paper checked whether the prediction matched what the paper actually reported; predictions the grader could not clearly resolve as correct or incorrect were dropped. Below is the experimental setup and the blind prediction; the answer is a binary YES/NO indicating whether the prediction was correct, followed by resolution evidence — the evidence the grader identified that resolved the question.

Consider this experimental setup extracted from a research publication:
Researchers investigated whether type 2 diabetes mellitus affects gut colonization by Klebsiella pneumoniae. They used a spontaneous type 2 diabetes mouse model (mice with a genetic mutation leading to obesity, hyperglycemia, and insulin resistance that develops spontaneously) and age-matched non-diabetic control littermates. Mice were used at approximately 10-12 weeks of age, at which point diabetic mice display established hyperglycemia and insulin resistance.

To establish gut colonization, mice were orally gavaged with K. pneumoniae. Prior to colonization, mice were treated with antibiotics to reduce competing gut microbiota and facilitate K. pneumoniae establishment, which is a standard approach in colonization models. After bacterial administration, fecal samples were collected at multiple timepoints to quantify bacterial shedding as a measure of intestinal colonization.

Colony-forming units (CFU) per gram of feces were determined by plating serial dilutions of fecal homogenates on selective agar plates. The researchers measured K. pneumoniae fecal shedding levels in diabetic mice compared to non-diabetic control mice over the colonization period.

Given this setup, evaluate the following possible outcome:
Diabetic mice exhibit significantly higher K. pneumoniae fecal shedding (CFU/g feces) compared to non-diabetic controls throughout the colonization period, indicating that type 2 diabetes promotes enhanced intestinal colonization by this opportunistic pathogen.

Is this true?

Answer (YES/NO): NO